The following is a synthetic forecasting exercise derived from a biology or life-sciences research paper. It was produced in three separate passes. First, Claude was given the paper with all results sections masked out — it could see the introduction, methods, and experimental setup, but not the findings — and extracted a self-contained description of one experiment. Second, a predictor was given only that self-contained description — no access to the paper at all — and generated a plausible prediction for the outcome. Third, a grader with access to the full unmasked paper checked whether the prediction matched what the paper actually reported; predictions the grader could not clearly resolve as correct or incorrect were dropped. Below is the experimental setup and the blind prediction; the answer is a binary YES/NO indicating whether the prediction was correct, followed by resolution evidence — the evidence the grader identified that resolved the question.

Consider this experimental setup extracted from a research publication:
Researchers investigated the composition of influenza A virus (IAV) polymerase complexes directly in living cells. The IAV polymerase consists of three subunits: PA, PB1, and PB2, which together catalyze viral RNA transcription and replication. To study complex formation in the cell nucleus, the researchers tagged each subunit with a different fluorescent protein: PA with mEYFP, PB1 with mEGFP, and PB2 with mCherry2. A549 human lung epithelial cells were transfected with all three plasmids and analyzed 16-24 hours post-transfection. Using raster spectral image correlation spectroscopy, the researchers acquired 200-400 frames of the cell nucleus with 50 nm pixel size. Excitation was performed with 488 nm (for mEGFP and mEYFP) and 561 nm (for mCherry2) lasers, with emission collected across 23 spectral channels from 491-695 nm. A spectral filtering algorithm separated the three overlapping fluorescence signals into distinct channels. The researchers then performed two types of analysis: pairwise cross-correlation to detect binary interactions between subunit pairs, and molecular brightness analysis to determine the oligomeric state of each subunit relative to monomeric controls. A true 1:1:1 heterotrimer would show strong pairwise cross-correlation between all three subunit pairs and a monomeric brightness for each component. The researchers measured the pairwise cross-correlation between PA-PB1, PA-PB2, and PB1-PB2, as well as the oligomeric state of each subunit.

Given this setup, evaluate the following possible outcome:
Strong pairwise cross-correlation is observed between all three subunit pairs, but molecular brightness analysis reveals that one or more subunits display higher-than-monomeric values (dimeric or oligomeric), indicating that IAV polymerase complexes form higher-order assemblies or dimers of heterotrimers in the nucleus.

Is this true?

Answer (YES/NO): YES